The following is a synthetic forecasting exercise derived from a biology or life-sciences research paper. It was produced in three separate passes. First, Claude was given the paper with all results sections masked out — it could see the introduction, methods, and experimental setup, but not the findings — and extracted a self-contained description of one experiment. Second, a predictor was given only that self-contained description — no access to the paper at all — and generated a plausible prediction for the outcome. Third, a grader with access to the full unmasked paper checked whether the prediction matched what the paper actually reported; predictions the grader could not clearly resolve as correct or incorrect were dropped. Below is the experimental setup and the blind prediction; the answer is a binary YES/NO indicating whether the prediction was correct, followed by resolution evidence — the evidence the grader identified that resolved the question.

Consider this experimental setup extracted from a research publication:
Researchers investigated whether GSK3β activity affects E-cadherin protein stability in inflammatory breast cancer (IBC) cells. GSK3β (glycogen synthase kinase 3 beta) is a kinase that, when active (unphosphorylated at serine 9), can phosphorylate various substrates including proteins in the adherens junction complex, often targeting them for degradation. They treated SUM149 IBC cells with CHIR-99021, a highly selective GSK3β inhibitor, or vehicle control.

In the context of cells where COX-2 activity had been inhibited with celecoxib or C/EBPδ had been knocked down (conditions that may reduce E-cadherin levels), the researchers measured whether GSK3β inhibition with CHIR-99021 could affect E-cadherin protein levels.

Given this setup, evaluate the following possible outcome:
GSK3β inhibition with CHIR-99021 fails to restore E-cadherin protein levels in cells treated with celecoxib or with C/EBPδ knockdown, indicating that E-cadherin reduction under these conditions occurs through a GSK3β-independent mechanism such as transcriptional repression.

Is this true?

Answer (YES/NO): NO